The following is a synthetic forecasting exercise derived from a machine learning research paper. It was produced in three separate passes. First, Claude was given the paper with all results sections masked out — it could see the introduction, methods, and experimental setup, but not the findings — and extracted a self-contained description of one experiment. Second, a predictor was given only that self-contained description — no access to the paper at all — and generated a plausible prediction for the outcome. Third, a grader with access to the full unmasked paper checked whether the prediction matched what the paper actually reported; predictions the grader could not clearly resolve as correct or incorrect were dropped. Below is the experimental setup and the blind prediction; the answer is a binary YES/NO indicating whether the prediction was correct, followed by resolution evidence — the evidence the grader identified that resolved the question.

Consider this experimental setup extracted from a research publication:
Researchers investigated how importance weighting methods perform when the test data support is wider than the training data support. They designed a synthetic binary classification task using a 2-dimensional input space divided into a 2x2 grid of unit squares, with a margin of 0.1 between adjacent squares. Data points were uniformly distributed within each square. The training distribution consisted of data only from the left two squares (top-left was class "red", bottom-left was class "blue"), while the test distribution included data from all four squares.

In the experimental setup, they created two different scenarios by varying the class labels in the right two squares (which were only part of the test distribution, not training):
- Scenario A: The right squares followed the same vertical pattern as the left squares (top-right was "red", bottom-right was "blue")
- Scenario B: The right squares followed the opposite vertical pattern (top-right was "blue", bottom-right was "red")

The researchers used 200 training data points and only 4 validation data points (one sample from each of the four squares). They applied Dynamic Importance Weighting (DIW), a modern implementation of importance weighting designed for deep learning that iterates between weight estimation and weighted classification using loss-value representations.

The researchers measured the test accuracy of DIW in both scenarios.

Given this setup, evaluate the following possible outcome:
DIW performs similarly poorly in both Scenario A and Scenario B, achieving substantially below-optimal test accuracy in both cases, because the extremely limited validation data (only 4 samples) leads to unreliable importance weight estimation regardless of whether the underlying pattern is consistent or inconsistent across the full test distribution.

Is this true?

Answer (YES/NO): NO